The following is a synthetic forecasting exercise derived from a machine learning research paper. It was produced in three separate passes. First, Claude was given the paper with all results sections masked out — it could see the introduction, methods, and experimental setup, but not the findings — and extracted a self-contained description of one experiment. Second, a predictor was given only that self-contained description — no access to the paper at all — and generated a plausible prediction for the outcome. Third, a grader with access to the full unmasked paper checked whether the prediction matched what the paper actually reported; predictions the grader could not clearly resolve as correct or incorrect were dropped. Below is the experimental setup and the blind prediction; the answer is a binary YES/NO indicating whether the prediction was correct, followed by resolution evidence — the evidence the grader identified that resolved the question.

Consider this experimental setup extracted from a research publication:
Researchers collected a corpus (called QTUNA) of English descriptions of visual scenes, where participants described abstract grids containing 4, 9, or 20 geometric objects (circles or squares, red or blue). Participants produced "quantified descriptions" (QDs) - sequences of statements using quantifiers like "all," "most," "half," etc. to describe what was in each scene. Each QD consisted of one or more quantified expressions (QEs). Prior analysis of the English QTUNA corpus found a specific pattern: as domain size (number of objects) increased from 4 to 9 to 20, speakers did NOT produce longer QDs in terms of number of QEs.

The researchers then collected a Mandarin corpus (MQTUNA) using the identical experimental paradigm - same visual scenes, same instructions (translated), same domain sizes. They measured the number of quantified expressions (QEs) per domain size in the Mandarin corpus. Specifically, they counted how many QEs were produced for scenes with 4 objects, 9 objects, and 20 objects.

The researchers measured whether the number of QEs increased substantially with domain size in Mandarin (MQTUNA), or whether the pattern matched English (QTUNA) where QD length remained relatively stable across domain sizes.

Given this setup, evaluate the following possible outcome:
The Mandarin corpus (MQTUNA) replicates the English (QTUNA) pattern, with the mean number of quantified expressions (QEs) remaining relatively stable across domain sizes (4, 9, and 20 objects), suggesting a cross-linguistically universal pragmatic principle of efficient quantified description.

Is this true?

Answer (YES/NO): YES